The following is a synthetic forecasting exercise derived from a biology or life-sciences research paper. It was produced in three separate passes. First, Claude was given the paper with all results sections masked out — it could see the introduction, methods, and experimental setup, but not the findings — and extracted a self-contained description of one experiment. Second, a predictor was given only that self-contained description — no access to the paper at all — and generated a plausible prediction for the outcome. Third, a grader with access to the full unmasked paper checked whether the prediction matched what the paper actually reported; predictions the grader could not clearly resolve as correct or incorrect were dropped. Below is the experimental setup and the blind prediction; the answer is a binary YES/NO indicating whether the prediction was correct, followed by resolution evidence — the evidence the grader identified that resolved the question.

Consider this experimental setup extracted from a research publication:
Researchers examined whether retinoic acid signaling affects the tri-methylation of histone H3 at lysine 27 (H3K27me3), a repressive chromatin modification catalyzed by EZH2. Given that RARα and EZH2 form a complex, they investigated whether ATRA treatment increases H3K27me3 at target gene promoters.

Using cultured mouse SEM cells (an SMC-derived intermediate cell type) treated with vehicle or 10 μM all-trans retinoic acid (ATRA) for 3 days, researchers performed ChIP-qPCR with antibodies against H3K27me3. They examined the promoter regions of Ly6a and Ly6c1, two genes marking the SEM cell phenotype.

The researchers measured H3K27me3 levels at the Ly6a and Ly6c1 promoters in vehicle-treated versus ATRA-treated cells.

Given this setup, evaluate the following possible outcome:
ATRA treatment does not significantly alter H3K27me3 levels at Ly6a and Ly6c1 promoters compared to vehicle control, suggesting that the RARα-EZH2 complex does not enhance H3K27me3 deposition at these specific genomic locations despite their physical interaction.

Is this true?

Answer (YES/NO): NO